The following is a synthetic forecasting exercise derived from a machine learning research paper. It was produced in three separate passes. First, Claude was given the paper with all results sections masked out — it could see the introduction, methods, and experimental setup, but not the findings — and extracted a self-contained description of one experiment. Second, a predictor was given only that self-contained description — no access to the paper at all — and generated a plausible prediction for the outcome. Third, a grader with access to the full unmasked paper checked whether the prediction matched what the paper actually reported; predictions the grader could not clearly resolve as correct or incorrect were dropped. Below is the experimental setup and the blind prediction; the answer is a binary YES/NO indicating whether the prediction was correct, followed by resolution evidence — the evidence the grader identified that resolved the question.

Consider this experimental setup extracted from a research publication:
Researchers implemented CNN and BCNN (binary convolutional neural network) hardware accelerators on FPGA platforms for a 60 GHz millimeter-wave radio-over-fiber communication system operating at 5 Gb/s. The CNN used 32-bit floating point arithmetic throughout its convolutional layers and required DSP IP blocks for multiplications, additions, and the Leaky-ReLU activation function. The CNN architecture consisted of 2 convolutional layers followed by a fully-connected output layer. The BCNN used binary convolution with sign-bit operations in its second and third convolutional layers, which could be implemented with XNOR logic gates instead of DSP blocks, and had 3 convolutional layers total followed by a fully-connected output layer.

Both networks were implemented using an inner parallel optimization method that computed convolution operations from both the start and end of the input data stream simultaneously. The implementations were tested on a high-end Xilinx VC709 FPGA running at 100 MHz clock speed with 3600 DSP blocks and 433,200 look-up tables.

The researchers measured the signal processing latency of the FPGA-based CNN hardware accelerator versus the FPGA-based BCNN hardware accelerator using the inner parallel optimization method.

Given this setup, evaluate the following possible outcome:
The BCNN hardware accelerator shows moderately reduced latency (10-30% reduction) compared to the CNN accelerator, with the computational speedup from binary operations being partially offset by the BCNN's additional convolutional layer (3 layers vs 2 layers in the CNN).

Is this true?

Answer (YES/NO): NO